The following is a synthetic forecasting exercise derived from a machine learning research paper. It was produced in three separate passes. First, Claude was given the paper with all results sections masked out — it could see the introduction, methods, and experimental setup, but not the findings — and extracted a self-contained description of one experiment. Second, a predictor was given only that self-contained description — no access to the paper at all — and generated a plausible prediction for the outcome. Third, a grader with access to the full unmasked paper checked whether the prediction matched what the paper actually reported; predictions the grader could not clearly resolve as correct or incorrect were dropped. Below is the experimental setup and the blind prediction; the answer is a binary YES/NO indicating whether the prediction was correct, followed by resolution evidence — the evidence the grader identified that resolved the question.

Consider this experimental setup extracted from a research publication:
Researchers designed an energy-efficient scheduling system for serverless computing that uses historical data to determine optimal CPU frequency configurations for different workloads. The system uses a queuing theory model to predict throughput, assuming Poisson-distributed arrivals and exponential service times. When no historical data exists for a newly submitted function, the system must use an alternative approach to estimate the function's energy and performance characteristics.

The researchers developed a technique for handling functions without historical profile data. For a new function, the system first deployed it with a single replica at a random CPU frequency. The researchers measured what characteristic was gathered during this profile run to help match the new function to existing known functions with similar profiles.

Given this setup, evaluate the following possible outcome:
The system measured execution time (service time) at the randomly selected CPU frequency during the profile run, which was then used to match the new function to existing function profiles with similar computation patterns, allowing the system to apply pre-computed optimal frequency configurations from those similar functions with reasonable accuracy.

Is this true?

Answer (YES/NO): NO